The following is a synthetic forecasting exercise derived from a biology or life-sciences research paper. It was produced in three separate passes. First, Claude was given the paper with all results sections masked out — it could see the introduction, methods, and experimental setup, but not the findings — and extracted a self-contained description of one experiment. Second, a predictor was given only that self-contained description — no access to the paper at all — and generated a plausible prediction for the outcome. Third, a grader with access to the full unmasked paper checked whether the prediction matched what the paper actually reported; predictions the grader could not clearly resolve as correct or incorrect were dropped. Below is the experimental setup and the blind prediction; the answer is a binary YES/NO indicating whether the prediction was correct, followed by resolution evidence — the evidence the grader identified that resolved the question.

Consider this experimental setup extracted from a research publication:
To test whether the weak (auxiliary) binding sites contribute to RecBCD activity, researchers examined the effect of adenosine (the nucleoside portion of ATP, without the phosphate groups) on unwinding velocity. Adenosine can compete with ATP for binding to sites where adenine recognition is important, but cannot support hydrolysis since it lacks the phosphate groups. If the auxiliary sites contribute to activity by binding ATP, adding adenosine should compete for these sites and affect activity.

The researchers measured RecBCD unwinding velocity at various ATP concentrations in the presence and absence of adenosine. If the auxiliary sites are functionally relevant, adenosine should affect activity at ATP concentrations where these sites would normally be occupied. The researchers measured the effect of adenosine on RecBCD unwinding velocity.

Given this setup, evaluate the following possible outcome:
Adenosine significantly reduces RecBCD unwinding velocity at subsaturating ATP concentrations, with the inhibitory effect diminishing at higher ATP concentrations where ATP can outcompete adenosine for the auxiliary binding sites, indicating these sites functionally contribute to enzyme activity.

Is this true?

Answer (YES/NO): NO